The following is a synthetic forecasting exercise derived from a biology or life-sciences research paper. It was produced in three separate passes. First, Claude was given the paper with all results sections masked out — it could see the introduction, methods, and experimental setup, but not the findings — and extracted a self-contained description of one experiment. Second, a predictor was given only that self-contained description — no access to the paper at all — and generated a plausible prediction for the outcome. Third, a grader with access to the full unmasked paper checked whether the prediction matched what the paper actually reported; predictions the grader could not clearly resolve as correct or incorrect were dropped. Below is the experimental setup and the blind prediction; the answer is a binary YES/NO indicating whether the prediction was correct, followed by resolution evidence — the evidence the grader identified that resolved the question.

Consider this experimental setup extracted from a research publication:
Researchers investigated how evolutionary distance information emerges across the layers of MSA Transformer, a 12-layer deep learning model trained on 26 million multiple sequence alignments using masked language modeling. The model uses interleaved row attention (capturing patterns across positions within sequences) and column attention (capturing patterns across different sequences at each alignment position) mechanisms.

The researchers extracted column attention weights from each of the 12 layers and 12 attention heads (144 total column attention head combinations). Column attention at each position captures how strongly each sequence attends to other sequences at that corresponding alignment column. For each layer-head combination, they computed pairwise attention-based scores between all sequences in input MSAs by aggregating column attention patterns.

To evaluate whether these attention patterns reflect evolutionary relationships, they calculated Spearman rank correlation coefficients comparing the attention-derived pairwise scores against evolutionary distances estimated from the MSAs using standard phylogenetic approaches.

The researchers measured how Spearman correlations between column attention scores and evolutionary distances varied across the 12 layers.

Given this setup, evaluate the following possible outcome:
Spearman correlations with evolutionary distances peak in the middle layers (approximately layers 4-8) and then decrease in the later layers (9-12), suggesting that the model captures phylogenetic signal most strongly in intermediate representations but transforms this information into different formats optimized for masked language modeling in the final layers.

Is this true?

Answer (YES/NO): NO